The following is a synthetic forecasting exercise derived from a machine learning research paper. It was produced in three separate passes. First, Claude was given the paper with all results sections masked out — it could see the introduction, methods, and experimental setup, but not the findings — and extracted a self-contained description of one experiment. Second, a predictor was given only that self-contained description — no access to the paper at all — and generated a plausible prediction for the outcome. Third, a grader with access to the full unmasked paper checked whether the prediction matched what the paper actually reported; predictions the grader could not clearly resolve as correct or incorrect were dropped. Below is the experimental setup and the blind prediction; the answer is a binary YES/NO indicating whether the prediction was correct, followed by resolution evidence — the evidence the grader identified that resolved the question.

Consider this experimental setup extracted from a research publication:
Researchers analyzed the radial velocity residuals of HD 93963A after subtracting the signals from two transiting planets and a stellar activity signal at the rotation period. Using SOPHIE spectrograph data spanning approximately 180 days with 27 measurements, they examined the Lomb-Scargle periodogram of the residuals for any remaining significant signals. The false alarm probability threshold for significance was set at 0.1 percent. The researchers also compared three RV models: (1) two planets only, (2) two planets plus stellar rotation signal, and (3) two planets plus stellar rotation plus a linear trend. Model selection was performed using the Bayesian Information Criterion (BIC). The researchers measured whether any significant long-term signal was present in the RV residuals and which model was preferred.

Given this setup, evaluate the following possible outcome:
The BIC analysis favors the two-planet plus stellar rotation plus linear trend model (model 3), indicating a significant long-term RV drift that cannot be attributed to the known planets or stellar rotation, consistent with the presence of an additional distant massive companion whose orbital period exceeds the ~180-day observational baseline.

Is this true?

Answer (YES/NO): YES